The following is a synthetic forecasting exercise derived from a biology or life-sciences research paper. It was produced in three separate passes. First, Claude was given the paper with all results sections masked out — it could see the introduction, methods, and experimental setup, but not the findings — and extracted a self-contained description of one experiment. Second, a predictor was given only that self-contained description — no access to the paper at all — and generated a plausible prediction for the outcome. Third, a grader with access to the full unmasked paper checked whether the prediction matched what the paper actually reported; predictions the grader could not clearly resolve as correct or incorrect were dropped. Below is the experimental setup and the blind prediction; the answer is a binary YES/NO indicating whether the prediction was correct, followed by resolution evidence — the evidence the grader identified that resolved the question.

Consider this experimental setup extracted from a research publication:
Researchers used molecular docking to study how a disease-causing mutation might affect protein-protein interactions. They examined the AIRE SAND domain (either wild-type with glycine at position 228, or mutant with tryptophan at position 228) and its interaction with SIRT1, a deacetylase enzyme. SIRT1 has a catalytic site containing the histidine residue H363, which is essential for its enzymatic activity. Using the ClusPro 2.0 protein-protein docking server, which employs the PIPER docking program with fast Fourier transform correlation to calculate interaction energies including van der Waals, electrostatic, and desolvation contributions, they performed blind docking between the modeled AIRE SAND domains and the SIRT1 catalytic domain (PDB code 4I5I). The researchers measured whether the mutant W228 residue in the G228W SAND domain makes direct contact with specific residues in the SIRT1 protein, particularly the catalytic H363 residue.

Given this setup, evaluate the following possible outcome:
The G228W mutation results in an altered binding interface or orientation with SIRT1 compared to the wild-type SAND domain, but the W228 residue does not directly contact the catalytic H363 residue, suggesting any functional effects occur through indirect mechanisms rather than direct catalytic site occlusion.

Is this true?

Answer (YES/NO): NO